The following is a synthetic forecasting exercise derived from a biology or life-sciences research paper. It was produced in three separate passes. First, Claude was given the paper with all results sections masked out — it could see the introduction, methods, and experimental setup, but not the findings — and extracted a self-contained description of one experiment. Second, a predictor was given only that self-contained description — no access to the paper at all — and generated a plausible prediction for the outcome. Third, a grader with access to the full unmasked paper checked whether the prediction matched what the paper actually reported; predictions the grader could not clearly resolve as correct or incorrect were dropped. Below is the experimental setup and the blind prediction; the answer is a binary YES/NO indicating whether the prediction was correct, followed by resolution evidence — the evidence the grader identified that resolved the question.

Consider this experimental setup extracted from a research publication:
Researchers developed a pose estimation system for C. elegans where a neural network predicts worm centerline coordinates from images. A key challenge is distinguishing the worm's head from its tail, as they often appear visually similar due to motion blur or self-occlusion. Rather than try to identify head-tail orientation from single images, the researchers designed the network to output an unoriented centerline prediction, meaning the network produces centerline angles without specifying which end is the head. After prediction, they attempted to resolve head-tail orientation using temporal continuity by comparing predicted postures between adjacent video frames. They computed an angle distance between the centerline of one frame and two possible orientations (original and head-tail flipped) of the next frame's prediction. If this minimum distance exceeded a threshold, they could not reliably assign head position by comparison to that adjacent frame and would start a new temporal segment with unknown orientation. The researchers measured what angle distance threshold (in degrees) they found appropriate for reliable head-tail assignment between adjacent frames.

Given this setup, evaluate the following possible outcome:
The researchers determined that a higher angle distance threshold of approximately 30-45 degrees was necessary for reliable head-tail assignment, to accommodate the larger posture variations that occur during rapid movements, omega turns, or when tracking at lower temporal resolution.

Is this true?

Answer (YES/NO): YES